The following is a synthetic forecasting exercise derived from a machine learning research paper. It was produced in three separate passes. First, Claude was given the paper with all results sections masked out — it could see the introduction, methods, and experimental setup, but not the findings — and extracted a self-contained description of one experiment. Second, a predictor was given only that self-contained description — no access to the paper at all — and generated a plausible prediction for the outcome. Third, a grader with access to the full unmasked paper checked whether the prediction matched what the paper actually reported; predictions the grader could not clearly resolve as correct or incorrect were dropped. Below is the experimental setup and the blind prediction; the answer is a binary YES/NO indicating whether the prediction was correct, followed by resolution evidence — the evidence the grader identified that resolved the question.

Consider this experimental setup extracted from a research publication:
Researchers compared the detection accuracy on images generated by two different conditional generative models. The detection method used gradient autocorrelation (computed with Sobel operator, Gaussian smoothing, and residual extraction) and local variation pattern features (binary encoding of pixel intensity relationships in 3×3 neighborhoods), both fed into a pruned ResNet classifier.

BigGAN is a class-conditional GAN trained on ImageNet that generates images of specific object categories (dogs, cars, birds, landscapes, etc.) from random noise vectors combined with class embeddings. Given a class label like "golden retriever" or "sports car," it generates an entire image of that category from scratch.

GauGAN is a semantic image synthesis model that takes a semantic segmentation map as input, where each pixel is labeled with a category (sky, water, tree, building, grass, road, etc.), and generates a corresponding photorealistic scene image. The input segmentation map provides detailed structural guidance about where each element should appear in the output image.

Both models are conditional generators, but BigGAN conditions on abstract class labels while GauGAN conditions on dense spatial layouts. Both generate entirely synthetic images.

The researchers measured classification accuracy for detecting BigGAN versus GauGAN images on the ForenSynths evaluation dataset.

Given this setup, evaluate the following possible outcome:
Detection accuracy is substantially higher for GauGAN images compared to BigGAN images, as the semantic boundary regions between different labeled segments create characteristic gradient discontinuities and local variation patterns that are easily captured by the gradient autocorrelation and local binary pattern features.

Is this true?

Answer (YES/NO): NO